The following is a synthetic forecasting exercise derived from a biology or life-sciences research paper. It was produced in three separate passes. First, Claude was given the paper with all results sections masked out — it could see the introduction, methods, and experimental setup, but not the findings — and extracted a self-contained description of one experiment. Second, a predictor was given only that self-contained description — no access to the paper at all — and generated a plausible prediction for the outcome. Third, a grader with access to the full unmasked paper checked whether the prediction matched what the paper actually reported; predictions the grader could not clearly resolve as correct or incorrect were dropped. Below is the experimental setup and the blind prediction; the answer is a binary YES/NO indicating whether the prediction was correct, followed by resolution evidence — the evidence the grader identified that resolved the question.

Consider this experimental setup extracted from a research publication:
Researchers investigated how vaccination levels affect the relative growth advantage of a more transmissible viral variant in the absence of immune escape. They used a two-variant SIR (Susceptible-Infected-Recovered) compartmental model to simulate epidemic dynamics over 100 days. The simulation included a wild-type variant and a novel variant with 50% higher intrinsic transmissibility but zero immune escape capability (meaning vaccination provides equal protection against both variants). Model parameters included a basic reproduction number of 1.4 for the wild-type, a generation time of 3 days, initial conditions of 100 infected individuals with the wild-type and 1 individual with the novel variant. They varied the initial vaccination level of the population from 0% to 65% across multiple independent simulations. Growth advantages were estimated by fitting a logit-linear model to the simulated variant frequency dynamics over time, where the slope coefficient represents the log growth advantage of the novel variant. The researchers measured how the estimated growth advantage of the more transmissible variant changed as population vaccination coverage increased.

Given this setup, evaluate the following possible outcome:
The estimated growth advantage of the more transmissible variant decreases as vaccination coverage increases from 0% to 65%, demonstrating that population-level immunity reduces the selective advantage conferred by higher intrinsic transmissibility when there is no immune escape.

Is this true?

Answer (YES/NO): NO